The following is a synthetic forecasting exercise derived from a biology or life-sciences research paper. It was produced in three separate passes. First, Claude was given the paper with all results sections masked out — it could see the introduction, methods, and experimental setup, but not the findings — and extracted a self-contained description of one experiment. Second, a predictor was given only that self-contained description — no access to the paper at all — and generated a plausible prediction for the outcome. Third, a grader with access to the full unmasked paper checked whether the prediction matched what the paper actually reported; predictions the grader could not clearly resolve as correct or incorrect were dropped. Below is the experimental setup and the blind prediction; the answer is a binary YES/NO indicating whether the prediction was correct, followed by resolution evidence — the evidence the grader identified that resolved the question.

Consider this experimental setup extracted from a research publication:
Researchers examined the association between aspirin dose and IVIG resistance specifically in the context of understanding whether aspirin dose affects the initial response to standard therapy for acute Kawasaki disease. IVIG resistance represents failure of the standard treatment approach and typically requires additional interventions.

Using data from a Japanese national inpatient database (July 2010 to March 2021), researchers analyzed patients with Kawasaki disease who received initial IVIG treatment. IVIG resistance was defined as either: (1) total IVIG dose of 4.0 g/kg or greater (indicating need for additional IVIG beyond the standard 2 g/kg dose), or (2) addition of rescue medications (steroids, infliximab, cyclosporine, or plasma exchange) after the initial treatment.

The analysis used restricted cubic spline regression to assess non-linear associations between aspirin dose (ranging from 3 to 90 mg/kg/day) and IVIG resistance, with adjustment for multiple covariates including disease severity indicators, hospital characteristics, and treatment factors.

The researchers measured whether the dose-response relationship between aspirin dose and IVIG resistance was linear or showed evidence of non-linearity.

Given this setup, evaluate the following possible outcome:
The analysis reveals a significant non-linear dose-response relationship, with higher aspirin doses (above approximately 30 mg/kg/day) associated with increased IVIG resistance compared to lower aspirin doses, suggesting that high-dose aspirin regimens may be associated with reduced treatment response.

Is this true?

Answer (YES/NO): NO